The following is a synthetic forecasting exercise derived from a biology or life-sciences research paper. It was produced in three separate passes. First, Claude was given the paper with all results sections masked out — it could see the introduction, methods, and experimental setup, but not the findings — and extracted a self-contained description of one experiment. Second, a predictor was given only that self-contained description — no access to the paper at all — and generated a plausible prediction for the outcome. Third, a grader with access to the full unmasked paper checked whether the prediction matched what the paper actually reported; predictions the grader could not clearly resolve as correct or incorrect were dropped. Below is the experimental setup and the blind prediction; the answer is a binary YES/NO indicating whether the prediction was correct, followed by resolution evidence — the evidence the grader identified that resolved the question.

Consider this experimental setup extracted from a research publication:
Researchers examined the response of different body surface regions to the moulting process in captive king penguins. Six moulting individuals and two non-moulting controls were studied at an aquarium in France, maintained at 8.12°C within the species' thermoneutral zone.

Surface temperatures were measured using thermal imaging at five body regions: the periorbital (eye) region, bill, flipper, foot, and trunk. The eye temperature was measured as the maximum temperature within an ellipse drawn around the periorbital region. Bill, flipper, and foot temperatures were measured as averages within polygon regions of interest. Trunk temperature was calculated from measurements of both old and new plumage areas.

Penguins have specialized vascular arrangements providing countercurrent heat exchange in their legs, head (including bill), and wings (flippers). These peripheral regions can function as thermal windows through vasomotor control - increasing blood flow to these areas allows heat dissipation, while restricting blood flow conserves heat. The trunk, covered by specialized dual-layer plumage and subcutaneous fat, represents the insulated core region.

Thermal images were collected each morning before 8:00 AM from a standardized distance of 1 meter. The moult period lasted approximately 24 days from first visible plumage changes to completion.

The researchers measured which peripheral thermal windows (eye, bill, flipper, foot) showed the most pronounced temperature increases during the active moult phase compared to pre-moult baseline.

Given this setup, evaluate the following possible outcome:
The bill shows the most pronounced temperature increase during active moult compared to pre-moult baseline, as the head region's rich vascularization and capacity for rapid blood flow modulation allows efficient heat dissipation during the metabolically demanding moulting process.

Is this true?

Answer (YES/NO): YES